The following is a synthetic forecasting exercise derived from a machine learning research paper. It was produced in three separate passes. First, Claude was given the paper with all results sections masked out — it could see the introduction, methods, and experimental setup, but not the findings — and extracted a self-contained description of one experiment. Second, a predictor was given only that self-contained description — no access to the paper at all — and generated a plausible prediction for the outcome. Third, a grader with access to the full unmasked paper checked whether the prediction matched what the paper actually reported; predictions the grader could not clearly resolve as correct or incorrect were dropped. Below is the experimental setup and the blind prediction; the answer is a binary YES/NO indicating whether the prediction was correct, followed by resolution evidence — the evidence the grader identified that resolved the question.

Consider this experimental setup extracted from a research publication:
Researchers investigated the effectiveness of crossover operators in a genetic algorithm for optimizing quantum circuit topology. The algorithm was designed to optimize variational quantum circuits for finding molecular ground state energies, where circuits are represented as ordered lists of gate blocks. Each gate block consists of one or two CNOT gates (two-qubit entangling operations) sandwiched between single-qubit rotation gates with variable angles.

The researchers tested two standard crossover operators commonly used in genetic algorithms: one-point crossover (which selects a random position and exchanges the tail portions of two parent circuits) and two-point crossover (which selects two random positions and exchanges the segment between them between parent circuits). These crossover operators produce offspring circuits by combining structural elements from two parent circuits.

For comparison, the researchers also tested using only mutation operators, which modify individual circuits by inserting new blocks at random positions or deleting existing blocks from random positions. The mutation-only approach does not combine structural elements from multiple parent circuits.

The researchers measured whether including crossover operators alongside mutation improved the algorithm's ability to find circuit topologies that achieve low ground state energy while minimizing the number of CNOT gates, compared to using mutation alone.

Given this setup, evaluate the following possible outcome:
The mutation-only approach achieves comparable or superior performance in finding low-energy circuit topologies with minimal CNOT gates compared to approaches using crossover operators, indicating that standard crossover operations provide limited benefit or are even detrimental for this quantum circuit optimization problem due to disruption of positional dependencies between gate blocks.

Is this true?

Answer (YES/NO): YES